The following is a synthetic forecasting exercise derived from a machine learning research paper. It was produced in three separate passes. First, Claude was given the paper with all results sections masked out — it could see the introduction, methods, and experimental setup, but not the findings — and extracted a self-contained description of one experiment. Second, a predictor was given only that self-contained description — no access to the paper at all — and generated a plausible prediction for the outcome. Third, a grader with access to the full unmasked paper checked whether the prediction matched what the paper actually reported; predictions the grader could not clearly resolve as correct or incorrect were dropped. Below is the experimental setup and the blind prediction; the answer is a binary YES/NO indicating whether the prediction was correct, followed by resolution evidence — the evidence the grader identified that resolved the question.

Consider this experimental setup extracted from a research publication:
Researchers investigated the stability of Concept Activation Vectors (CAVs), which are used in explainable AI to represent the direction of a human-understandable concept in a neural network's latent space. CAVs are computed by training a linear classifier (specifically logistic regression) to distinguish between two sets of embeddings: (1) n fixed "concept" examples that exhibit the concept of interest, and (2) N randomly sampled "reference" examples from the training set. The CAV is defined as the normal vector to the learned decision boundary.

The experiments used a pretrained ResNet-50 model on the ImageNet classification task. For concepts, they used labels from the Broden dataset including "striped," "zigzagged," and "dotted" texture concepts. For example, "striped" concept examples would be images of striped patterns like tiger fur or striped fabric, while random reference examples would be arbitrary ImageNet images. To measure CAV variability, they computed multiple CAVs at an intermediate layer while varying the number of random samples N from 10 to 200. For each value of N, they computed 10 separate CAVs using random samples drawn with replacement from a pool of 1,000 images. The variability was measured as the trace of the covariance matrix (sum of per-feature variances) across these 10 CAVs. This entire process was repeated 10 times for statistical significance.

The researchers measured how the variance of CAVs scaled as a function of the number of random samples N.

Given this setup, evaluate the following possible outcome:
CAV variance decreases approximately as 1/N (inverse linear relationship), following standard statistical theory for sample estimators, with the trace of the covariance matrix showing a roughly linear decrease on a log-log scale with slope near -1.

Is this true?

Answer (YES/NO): YES